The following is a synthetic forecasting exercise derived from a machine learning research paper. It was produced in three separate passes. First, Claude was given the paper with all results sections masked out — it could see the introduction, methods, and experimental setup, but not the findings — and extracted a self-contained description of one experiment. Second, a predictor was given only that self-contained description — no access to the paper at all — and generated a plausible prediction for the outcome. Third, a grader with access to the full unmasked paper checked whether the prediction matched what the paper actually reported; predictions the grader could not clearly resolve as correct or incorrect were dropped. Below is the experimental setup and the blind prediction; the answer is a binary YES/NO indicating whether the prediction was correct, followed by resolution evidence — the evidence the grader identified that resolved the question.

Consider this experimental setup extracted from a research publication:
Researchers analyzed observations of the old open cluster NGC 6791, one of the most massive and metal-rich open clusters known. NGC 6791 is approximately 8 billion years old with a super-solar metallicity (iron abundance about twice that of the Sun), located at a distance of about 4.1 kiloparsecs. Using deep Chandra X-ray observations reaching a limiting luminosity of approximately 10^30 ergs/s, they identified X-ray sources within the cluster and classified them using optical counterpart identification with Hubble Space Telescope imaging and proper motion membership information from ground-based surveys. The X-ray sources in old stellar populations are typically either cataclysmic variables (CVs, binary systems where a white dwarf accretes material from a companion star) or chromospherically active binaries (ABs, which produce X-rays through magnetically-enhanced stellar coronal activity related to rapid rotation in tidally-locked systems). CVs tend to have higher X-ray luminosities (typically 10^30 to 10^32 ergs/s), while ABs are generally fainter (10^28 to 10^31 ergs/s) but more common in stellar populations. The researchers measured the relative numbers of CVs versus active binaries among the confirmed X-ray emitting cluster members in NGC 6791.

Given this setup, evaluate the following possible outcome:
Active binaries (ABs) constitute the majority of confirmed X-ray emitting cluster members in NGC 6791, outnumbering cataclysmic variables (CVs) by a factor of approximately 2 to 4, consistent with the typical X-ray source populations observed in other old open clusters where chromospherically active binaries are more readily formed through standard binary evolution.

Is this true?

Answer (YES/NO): NO